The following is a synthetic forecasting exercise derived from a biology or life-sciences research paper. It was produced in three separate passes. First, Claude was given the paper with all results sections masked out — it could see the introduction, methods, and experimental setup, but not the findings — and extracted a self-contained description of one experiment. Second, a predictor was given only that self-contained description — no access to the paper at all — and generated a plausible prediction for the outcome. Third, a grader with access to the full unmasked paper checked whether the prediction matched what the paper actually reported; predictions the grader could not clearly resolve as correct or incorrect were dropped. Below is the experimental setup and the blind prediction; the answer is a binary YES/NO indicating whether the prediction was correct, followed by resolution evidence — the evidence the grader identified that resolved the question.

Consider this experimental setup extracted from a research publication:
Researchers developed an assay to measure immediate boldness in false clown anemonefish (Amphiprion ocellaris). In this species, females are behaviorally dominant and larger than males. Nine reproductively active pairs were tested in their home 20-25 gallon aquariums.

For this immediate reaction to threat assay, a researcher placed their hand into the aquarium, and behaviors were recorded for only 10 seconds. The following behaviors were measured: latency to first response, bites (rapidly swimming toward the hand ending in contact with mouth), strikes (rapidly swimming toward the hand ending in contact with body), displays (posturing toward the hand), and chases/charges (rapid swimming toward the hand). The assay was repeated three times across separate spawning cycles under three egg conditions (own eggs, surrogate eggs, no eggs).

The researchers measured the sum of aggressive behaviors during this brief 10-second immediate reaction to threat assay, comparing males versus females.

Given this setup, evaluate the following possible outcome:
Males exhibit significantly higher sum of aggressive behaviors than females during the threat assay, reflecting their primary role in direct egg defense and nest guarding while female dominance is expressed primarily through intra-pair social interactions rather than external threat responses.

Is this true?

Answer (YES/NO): NO